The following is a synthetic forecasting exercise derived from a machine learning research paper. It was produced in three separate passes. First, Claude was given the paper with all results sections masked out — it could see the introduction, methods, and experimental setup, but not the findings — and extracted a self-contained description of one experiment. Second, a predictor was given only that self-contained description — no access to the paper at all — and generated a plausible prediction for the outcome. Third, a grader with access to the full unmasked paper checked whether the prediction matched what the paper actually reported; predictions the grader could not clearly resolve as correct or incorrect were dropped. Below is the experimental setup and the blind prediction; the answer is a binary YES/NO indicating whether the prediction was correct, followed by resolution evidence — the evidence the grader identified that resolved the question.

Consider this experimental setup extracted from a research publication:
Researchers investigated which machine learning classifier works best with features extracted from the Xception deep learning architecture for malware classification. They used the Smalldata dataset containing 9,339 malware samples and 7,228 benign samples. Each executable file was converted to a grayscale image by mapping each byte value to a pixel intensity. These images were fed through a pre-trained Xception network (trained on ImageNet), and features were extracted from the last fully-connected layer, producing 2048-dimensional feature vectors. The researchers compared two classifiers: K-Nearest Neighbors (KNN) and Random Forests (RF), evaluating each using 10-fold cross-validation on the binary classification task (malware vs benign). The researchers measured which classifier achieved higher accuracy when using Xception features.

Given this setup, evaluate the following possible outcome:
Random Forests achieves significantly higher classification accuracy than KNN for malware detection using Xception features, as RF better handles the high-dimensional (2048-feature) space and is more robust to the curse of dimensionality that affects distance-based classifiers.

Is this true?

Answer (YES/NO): NO